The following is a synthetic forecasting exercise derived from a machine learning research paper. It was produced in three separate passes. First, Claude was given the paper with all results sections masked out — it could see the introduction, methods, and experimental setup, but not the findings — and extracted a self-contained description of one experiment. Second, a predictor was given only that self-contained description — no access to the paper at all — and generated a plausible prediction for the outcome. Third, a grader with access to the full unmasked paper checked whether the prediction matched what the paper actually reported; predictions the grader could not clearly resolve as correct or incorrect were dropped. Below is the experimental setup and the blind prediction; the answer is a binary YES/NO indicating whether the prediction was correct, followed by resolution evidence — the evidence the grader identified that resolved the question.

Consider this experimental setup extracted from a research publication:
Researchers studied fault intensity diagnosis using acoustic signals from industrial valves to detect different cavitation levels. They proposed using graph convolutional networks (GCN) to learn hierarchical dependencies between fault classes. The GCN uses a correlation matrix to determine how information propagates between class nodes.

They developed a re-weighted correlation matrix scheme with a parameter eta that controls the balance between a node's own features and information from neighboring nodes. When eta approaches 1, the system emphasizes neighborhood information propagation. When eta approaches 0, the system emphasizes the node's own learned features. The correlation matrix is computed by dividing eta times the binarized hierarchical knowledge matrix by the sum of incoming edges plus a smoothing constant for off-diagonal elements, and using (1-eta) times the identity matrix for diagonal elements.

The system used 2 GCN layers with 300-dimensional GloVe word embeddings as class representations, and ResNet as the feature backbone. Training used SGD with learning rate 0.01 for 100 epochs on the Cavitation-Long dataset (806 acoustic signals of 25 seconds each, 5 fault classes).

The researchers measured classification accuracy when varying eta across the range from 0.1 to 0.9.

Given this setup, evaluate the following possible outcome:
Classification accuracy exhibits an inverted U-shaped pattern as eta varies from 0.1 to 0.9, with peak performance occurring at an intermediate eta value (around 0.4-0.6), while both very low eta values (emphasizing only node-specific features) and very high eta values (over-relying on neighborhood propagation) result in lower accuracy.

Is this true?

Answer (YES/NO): YES